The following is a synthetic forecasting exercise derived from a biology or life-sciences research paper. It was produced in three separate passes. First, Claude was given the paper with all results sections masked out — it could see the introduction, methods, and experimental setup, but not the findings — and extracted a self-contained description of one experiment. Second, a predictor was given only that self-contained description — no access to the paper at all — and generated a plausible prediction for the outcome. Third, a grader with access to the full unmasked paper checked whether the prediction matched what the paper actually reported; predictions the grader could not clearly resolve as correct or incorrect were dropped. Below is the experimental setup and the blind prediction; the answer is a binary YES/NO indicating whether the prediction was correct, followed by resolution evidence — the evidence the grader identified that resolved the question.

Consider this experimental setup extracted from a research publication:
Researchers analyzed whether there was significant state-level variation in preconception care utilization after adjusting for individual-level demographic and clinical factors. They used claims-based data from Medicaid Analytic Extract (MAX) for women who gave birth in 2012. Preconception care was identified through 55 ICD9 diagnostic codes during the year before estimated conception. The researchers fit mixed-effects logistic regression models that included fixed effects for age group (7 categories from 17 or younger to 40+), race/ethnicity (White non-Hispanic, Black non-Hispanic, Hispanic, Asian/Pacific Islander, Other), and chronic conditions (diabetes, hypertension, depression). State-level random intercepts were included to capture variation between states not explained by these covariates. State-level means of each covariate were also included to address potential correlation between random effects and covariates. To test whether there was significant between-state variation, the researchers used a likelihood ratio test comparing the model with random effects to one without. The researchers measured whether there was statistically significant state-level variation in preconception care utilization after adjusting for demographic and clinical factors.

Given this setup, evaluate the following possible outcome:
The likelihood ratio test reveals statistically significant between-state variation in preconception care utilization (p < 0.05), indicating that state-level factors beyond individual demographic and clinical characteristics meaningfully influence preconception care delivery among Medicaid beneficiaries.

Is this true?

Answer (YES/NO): YES